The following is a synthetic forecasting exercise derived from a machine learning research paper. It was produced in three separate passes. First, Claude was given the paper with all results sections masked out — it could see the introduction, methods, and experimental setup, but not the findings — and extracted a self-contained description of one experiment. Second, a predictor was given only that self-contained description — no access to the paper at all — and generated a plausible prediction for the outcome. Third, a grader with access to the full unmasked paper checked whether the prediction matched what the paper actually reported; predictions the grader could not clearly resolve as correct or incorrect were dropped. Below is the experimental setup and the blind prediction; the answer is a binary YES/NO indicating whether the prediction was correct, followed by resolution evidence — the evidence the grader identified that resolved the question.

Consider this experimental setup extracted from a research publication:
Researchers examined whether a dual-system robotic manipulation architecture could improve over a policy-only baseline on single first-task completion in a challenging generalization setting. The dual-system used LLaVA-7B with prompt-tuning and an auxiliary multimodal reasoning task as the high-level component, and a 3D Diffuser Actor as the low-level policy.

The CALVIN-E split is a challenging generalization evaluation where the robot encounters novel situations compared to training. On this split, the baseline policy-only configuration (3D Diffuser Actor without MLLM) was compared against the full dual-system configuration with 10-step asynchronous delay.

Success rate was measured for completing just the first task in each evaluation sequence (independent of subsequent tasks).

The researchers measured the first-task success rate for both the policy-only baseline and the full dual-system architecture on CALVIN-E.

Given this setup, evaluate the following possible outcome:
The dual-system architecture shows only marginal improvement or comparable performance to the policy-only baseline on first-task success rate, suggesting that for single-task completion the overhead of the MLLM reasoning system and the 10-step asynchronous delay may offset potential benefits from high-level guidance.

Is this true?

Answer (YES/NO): NO